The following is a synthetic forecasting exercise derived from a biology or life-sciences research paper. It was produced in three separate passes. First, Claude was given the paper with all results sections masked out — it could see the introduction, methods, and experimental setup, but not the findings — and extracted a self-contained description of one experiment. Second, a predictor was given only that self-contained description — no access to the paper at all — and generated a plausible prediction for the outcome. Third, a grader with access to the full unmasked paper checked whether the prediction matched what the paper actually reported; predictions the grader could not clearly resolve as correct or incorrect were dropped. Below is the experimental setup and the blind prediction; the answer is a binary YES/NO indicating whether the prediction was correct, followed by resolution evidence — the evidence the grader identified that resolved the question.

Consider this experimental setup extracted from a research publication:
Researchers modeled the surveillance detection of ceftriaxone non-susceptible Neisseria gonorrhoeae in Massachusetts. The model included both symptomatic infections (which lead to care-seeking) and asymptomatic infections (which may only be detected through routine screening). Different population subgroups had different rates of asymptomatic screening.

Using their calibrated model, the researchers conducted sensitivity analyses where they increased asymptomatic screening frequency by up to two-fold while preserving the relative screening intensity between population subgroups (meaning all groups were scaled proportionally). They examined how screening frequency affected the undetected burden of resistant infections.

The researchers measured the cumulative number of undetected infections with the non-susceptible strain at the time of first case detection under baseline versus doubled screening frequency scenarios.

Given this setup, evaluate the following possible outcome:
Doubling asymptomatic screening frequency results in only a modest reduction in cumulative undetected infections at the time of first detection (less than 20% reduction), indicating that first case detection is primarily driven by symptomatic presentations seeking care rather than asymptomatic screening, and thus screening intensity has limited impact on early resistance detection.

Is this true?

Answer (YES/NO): YES